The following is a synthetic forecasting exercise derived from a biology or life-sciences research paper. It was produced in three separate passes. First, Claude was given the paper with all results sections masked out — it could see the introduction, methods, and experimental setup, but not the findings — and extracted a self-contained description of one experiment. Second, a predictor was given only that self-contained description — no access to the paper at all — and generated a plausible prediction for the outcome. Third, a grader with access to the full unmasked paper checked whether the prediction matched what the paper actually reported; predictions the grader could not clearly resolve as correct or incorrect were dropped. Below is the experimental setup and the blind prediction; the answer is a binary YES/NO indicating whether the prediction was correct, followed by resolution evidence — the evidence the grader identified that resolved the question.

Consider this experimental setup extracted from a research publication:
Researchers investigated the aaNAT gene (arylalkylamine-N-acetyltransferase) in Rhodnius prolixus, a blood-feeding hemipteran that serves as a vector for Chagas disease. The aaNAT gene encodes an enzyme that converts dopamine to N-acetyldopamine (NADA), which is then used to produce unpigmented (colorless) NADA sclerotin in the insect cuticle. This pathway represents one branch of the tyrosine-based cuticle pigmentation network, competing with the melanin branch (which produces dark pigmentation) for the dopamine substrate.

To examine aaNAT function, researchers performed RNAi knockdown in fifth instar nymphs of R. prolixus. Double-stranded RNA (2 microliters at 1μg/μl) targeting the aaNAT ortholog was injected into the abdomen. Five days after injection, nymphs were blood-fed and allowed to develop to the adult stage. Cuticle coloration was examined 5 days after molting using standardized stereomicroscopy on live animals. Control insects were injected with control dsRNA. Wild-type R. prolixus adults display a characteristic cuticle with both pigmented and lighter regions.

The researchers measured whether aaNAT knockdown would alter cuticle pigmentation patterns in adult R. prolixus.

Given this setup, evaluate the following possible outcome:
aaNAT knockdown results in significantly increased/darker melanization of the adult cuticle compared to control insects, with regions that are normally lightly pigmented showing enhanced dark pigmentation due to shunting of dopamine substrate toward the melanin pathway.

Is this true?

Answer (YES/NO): YES